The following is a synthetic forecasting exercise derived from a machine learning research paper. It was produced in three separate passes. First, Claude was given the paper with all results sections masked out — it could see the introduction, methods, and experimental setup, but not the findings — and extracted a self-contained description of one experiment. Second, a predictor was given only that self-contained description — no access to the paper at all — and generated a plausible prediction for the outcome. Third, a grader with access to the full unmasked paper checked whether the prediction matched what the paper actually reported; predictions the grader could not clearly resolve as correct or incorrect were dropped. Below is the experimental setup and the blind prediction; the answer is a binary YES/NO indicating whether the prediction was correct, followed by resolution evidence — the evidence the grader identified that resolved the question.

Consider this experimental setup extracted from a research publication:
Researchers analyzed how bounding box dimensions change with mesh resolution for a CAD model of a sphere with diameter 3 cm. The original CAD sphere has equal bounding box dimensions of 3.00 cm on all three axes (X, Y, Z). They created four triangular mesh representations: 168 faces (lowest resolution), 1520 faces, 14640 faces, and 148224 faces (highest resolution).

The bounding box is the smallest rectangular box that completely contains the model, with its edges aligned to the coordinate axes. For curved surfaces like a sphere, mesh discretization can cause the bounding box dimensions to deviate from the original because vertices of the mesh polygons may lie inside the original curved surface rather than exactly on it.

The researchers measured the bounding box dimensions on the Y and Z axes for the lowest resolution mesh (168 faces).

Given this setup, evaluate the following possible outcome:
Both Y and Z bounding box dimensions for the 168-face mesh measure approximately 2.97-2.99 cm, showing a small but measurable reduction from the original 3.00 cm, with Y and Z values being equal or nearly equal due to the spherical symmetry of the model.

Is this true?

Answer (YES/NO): NO